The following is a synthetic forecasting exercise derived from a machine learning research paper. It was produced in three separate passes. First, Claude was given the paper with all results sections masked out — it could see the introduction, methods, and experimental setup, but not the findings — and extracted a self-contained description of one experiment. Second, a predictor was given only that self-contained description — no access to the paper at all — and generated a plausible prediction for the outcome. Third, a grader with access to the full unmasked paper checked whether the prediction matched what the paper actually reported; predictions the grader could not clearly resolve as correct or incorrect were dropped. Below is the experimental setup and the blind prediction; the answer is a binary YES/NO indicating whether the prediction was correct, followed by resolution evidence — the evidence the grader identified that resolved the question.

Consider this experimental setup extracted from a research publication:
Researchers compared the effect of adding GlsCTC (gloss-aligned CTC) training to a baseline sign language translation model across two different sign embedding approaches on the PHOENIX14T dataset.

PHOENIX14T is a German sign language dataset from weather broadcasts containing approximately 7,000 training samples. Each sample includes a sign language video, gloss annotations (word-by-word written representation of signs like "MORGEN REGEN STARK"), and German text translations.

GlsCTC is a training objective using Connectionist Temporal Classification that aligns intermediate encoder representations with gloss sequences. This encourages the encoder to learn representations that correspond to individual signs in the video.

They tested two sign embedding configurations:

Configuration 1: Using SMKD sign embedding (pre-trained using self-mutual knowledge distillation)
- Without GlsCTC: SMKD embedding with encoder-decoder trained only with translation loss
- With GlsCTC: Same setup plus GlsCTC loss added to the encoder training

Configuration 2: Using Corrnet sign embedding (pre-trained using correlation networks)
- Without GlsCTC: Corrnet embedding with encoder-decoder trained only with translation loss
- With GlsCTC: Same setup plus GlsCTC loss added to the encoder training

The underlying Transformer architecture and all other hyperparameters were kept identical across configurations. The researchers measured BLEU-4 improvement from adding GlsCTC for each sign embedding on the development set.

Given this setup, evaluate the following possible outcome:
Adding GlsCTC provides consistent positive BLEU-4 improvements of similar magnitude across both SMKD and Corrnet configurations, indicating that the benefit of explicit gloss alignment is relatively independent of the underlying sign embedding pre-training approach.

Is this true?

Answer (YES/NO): NO